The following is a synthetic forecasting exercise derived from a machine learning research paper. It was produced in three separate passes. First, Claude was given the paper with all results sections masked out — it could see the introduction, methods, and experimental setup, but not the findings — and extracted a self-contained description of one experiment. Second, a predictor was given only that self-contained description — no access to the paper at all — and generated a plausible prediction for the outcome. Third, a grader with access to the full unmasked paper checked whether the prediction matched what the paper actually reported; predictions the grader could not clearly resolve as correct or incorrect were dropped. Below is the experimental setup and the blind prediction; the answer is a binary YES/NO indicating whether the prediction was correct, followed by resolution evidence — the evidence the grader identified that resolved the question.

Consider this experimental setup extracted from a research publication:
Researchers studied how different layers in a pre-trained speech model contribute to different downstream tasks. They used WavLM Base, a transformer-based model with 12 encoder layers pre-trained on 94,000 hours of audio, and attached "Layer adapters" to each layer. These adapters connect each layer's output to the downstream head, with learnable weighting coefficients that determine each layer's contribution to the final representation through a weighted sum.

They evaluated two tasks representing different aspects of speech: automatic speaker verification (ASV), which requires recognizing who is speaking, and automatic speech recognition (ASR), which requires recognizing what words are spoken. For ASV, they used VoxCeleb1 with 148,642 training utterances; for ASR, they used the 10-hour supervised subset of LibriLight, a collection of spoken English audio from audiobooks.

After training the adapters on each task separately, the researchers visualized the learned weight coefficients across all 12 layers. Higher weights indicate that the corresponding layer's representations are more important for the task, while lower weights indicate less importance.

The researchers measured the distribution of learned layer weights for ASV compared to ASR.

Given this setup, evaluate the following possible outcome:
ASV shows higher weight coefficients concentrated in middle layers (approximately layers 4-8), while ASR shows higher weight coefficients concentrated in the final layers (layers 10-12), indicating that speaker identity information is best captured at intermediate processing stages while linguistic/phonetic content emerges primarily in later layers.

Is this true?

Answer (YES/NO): NO